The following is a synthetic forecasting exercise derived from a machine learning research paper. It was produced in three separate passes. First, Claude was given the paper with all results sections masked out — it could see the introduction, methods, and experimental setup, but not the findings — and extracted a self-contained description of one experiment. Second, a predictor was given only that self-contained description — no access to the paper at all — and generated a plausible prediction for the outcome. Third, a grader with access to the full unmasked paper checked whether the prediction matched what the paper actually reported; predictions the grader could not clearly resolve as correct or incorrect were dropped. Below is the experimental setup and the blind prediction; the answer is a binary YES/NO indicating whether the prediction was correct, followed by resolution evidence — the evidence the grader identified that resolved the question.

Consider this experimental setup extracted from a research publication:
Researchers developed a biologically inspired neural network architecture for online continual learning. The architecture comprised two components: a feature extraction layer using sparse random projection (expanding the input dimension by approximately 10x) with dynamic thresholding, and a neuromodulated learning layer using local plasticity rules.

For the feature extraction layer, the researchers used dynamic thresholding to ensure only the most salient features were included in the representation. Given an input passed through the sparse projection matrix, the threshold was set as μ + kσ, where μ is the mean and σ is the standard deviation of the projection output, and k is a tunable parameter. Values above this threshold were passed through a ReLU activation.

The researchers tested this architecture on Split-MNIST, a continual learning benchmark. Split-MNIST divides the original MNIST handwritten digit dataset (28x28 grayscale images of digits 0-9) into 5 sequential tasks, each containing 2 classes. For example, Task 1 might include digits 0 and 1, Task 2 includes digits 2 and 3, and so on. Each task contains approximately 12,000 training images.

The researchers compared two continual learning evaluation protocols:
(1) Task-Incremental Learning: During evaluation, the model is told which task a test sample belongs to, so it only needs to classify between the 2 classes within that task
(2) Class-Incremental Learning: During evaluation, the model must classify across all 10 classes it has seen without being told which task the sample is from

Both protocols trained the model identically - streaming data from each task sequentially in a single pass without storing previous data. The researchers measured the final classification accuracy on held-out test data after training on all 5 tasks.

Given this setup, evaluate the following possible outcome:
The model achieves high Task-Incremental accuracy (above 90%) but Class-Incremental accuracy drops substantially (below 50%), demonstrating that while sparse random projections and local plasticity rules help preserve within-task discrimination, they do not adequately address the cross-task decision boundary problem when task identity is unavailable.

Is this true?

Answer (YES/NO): NO